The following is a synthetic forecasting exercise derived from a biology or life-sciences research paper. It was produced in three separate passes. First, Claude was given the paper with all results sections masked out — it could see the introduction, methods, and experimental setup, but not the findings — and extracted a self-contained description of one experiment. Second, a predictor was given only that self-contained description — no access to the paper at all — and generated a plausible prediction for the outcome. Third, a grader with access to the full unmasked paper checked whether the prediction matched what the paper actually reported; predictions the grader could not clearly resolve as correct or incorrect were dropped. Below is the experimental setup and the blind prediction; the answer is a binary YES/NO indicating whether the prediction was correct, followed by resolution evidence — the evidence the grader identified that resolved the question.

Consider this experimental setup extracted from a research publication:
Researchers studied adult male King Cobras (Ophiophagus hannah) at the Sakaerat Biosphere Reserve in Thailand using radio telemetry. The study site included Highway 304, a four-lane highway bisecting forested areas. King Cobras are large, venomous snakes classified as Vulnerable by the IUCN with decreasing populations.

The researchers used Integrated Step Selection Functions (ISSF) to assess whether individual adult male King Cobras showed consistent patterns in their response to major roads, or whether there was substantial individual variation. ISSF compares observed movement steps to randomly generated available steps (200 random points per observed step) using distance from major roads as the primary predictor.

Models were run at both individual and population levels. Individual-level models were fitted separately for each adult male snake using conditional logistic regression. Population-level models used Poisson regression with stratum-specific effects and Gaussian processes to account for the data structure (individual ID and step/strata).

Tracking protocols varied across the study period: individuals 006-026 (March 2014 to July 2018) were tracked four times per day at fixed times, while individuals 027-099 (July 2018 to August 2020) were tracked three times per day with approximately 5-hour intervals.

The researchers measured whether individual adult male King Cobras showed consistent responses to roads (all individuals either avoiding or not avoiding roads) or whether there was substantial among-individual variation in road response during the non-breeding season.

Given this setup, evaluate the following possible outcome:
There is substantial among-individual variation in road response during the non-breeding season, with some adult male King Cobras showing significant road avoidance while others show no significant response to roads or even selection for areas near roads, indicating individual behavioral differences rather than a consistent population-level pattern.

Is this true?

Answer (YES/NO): YES